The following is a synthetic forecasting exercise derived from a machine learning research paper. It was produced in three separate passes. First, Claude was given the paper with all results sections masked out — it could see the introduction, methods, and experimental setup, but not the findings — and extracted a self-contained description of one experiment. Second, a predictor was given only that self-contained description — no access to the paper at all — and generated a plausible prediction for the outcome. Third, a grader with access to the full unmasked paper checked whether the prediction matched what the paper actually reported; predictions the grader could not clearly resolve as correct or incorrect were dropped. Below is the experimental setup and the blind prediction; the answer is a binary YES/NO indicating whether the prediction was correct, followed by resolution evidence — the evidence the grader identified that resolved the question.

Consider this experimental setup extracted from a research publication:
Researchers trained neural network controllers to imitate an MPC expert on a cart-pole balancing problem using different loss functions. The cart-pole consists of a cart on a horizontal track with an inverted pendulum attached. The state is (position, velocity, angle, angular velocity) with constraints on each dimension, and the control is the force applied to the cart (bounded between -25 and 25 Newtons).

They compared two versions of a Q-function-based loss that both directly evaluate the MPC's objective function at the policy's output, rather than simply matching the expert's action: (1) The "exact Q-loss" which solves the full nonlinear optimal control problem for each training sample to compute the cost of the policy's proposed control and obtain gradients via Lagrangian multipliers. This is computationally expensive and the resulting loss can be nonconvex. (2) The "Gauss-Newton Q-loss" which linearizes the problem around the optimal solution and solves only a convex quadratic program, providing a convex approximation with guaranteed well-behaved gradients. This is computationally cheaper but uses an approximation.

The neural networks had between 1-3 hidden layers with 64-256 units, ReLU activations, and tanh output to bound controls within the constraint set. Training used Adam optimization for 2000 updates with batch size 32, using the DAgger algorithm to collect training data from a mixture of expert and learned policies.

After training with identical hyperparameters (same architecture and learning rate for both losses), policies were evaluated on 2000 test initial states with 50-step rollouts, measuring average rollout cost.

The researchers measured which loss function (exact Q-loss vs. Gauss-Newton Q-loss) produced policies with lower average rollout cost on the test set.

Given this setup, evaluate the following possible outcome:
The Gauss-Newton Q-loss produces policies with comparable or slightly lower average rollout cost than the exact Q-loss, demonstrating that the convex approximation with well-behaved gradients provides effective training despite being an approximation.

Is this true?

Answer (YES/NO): YES